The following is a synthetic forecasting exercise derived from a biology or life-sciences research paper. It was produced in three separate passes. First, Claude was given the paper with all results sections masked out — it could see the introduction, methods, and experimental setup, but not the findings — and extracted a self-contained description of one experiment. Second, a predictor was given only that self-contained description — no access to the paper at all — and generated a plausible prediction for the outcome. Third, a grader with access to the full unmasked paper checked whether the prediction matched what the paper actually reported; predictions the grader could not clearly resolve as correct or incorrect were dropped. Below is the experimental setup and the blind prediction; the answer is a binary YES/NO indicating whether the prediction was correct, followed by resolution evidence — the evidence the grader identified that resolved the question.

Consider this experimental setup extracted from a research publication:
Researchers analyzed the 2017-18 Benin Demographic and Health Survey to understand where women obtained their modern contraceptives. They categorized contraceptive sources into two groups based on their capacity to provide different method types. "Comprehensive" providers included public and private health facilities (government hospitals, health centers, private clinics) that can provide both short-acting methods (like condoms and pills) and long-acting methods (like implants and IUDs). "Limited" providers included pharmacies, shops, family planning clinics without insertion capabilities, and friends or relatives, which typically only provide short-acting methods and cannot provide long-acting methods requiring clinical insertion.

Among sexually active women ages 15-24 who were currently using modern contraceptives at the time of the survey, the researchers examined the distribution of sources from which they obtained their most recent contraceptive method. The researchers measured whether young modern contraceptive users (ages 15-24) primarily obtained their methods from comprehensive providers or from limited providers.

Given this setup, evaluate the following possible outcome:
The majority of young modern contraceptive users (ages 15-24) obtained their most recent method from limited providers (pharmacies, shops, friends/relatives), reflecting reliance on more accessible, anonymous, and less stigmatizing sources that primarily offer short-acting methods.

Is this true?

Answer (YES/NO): NO